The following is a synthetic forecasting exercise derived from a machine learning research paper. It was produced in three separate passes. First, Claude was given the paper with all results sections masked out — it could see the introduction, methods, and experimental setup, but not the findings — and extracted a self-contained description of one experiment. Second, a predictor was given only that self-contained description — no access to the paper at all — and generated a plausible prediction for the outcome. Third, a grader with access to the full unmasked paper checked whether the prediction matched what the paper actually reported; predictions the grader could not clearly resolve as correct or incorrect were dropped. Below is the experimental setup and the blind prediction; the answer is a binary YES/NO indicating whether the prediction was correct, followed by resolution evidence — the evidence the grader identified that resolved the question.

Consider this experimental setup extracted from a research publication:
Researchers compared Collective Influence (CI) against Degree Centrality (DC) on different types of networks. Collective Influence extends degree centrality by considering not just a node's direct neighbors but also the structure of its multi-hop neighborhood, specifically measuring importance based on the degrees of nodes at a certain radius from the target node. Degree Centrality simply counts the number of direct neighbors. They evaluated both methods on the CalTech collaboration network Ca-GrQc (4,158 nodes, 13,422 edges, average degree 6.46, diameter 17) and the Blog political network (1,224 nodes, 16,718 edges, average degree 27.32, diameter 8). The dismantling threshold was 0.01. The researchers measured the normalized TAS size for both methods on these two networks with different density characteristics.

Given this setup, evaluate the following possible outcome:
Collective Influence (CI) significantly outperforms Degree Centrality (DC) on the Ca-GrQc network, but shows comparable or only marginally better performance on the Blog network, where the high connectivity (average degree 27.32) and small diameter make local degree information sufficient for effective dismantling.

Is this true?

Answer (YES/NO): NO